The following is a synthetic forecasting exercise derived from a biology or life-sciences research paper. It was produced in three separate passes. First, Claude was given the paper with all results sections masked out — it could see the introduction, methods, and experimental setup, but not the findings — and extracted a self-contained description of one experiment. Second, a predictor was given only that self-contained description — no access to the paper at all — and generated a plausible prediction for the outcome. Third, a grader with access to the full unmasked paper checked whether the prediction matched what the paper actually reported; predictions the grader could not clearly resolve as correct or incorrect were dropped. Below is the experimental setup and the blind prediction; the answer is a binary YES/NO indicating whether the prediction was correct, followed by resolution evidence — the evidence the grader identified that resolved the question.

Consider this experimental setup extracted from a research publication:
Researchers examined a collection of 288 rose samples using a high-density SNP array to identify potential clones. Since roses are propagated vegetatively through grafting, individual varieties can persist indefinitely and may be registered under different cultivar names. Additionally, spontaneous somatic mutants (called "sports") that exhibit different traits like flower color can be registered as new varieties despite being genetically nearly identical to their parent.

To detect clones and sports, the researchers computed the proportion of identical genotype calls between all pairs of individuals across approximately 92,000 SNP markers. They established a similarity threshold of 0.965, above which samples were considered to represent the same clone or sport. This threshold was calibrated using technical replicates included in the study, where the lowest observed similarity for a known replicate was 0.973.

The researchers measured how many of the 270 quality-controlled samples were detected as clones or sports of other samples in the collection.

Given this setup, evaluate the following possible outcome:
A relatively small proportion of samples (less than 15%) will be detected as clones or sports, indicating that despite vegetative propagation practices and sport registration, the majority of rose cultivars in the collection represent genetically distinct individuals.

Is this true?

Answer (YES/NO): NO